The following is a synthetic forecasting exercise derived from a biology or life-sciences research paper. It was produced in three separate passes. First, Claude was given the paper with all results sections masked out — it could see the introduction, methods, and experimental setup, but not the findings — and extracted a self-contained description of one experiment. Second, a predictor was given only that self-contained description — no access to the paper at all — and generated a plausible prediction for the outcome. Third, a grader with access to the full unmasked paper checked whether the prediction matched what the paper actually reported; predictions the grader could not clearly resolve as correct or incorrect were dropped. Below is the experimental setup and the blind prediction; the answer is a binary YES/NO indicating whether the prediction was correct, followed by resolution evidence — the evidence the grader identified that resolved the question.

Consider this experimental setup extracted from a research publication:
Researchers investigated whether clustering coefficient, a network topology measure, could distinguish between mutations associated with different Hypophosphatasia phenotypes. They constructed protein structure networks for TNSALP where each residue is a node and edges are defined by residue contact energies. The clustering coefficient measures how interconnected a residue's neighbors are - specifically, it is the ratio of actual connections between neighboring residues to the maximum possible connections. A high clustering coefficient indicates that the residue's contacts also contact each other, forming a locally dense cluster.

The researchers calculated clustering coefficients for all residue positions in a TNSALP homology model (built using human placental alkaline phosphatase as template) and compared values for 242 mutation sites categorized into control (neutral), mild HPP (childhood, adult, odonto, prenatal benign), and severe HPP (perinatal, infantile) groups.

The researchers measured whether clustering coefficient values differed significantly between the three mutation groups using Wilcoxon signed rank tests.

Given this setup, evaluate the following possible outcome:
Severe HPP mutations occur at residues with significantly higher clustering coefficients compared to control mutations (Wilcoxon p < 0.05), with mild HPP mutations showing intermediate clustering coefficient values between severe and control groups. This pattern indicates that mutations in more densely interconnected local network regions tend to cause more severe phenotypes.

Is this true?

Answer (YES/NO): NO